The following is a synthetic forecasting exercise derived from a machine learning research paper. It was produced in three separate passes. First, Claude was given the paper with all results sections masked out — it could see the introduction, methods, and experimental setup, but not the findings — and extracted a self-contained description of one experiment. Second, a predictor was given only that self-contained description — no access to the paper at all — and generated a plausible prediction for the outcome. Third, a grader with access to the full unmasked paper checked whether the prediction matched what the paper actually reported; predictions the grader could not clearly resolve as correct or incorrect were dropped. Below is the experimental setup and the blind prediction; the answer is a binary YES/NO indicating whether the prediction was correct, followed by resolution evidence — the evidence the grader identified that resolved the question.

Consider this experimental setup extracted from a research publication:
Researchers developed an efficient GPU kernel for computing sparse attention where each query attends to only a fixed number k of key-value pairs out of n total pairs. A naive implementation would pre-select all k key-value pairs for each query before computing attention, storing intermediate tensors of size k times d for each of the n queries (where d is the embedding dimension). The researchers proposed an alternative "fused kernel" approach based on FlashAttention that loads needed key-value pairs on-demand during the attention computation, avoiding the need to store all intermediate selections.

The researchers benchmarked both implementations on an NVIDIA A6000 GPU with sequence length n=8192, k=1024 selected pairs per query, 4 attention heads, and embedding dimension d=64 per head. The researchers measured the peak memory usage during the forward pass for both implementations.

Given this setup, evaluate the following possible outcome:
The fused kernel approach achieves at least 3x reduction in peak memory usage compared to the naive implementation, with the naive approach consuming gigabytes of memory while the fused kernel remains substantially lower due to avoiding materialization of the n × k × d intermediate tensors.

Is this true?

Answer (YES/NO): YES